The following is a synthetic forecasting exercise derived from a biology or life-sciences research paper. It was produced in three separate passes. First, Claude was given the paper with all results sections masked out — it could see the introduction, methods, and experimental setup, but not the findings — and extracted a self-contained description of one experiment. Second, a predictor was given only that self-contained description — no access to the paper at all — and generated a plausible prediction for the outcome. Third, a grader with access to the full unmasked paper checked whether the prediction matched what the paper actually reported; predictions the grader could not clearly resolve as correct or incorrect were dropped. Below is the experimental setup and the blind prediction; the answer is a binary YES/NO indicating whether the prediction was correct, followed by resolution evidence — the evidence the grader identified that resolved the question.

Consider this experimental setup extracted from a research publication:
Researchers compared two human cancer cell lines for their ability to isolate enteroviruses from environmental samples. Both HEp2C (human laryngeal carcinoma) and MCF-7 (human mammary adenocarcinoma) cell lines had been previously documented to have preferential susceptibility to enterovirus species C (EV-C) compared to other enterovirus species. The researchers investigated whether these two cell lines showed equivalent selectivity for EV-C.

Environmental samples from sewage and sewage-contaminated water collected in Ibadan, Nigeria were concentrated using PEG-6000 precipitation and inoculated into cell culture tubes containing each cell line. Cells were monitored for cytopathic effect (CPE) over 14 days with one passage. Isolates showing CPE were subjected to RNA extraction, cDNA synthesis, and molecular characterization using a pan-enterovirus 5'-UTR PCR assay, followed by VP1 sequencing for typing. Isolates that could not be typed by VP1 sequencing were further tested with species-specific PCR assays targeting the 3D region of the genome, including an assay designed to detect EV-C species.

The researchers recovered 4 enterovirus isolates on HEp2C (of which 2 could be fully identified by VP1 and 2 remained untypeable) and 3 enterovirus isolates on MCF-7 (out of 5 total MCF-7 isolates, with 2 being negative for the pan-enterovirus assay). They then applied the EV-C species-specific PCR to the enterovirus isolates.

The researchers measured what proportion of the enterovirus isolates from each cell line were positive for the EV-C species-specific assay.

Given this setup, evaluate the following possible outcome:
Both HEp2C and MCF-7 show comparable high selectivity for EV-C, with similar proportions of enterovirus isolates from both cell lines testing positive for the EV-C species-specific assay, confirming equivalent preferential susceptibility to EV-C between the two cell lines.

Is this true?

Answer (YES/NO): NO